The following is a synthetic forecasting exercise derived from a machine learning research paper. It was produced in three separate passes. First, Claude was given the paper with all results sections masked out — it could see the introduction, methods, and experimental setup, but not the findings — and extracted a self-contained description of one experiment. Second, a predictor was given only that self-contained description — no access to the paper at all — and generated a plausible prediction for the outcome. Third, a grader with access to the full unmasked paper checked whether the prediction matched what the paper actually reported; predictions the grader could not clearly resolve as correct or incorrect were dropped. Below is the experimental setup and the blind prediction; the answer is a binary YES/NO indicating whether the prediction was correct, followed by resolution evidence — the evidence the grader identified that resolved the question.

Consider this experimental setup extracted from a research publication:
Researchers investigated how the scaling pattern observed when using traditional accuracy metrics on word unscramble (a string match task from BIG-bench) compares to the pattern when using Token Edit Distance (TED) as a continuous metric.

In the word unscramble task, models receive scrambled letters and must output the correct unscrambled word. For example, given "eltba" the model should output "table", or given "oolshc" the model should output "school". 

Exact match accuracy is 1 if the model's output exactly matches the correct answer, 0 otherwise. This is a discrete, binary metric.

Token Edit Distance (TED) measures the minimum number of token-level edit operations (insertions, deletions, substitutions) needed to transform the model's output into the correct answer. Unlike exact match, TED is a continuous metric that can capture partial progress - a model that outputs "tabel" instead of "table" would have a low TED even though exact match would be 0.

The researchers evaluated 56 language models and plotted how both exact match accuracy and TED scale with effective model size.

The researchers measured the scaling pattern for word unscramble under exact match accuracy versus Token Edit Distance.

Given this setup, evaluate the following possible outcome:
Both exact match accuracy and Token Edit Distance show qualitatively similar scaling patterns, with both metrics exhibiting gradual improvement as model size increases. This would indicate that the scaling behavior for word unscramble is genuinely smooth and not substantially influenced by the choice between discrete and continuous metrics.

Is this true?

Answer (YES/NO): NO